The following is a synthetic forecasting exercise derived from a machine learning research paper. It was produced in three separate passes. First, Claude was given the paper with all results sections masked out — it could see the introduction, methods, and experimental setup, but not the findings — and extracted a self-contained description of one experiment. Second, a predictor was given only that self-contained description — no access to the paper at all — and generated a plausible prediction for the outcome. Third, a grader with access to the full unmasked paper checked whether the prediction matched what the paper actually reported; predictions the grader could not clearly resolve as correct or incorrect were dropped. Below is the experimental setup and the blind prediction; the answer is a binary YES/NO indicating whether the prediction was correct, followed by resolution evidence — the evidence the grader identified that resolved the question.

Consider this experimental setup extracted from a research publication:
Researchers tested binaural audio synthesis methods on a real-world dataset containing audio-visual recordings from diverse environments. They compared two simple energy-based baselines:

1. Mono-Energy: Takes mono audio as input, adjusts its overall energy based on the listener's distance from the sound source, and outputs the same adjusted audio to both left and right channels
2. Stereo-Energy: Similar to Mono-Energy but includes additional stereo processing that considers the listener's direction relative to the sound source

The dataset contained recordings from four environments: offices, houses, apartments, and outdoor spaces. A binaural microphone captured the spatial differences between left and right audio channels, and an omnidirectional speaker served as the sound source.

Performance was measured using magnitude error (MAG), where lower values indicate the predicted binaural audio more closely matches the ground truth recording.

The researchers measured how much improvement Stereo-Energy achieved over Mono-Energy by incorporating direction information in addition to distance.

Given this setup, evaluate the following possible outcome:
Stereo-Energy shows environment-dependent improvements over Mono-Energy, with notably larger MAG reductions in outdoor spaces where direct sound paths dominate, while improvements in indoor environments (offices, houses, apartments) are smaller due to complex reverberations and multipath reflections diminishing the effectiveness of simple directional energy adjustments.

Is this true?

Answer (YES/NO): NO